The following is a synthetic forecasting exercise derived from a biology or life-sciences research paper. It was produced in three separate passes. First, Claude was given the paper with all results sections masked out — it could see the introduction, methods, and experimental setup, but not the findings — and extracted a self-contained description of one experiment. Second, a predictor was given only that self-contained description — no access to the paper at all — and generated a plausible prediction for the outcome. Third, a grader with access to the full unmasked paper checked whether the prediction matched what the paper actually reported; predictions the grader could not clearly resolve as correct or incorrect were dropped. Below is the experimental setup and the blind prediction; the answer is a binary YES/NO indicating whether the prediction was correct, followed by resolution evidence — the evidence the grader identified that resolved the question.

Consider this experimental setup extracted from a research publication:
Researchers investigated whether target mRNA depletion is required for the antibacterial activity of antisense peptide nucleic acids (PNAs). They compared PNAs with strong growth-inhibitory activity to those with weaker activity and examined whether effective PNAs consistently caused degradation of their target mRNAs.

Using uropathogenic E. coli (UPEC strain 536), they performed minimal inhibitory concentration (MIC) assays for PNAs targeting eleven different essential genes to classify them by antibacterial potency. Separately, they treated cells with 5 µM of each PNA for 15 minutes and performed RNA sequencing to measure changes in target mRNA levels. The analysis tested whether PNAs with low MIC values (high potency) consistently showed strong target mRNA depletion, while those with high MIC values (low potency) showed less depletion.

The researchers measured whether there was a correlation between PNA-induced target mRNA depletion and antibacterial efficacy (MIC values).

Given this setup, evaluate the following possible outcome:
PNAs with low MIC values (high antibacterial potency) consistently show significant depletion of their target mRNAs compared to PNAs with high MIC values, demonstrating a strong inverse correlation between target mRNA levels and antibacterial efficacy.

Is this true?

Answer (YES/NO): NO